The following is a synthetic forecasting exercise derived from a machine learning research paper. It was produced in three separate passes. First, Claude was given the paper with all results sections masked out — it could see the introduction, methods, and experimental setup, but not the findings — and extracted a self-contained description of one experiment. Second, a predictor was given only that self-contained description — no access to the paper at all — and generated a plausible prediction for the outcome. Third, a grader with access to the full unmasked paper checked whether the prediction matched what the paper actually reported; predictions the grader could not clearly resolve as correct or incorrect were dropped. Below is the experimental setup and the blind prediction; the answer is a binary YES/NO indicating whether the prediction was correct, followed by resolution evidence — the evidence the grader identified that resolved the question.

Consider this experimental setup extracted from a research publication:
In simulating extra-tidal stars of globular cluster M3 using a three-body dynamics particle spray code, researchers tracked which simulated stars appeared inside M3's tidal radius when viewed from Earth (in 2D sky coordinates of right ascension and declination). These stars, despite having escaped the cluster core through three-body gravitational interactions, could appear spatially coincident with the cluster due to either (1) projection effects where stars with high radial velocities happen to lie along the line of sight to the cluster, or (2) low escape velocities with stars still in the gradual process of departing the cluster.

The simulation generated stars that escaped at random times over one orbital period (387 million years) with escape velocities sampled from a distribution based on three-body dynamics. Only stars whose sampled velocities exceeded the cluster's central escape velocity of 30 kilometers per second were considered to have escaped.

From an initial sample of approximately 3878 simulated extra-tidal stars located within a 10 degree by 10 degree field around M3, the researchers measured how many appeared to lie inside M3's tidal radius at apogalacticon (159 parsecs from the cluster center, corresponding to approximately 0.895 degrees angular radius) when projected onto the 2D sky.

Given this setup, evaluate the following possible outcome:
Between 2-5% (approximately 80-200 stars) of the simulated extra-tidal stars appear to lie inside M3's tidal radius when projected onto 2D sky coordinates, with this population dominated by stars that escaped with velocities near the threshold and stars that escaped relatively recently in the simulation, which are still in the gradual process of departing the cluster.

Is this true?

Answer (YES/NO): NO